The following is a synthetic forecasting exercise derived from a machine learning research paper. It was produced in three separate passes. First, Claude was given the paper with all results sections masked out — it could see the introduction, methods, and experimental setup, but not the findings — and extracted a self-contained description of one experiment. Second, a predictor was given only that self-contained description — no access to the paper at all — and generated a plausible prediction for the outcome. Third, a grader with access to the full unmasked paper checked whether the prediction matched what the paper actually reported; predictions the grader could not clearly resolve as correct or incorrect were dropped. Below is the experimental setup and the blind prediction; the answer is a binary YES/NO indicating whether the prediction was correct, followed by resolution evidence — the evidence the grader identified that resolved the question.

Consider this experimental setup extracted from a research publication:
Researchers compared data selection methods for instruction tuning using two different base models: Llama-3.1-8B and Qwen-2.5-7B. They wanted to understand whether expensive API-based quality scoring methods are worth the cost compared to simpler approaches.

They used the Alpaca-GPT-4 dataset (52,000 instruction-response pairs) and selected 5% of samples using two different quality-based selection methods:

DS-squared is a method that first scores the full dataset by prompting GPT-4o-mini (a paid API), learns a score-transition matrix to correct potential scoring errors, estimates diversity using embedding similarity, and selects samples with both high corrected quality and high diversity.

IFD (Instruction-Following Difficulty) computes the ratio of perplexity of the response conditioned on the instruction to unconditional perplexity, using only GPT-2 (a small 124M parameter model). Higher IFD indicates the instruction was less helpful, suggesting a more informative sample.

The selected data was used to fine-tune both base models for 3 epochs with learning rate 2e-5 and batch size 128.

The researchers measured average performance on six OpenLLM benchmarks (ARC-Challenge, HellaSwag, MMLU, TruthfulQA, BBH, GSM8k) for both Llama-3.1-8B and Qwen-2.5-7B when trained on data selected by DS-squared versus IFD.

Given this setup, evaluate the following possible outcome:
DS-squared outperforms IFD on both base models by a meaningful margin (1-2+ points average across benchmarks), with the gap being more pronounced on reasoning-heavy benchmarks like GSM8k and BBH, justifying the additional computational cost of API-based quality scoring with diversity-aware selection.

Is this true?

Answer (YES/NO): NO